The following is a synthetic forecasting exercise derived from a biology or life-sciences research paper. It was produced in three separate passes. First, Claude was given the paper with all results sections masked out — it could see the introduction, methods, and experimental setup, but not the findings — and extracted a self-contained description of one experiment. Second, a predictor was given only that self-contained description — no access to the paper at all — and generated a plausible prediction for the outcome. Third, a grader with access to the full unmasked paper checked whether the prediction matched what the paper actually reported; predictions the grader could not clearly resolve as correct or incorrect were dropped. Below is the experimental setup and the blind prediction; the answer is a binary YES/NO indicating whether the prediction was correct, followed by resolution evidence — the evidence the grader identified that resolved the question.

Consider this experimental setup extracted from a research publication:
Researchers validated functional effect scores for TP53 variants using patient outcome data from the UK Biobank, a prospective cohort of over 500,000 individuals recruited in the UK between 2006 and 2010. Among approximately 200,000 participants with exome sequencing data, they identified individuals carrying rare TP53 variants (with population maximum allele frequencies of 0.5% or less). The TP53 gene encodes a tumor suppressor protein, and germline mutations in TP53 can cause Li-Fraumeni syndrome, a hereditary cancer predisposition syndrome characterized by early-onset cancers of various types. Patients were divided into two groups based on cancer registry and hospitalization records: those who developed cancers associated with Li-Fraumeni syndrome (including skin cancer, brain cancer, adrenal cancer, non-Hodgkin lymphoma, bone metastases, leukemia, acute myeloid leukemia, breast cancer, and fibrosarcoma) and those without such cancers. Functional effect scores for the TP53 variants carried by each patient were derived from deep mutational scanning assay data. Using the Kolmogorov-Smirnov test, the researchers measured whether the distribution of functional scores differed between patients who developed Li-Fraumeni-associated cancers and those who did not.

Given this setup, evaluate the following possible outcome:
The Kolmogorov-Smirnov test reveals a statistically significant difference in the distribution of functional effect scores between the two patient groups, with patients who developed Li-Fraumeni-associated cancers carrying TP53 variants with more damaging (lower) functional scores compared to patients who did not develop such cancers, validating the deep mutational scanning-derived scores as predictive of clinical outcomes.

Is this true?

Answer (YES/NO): NO